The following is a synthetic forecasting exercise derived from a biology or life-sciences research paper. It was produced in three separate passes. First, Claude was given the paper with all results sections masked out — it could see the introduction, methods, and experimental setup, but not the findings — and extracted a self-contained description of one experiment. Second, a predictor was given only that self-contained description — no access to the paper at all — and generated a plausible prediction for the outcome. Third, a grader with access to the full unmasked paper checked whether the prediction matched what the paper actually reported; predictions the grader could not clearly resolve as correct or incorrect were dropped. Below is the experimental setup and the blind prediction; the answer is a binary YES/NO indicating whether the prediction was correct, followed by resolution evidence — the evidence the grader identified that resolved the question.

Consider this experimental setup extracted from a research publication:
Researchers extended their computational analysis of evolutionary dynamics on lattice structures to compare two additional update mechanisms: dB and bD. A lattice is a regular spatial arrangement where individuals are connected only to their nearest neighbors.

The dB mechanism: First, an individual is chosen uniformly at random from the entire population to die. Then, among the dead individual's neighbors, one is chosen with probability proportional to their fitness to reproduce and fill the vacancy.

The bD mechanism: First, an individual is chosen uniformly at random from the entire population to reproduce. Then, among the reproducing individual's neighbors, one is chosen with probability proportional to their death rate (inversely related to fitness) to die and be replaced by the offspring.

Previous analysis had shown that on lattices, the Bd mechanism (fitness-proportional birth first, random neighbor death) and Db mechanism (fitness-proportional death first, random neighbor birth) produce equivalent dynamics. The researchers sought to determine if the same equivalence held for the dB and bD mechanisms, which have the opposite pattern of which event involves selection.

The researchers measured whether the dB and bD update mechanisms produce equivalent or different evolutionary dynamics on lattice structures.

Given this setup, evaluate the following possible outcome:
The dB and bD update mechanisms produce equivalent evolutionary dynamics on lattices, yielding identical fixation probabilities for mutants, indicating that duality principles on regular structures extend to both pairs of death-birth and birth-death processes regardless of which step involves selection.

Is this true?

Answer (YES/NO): NO